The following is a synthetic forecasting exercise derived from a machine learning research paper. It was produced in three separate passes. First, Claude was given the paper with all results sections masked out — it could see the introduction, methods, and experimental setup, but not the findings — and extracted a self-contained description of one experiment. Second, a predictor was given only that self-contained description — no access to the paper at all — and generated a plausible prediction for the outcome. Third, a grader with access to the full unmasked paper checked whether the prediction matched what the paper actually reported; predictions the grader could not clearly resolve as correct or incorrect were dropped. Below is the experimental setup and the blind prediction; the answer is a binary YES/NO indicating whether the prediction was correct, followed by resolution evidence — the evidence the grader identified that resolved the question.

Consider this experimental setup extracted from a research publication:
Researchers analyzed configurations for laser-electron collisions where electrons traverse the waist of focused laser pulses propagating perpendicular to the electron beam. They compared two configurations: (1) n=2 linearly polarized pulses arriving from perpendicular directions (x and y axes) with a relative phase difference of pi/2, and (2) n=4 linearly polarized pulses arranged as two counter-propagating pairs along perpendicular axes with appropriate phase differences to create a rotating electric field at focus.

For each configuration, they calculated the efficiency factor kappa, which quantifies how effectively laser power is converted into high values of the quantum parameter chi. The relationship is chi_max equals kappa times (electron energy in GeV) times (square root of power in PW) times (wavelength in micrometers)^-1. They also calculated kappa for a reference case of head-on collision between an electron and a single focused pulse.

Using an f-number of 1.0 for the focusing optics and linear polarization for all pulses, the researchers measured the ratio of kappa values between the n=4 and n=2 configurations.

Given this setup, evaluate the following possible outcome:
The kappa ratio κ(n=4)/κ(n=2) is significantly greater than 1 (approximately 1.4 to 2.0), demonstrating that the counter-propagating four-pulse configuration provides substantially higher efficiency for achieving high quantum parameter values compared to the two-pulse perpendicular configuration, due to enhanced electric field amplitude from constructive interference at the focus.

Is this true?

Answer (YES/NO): YES